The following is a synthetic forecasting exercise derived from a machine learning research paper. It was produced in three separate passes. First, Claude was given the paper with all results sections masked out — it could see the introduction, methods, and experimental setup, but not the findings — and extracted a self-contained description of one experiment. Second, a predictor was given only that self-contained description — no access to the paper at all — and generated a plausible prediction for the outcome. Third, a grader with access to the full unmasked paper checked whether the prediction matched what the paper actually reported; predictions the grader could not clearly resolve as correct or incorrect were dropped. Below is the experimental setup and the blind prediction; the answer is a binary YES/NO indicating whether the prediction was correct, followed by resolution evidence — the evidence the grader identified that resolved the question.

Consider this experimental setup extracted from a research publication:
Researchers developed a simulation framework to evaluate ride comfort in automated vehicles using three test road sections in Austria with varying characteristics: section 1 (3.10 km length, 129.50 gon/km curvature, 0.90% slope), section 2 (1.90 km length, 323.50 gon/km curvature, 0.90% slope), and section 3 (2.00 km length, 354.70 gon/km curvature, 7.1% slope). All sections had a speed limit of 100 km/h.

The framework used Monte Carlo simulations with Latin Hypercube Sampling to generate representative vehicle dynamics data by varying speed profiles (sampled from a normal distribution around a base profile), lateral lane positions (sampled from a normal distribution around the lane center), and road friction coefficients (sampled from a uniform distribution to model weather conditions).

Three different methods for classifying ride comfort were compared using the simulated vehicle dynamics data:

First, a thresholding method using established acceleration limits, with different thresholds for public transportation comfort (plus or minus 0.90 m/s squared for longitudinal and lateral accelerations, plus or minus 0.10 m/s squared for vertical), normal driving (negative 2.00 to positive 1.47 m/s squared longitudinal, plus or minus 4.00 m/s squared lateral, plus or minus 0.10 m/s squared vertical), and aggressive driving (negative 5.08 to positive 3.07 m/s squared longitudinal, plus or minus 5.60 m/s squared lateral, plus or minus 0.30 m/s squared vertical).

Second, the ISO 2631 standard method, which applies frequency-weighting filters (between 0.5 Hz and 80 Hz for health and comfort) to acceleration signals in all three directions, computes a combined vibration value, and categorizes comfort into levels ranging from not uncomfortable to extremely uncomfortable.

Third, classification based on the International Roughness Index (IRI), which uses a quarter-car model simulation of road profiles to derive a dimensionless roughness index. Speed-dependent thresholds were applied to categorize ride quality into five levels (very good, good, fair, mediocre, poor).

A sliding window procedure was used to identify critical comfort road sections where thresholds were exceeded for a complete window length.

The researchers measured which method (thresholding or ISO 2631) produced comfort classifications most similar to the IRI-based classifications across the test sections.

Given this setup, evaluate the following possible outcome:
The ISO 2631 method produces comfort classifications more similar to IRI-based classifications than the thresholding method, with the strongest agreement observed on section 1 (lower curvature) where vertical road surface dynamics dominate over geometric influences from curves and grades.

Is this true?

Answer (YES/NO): NO